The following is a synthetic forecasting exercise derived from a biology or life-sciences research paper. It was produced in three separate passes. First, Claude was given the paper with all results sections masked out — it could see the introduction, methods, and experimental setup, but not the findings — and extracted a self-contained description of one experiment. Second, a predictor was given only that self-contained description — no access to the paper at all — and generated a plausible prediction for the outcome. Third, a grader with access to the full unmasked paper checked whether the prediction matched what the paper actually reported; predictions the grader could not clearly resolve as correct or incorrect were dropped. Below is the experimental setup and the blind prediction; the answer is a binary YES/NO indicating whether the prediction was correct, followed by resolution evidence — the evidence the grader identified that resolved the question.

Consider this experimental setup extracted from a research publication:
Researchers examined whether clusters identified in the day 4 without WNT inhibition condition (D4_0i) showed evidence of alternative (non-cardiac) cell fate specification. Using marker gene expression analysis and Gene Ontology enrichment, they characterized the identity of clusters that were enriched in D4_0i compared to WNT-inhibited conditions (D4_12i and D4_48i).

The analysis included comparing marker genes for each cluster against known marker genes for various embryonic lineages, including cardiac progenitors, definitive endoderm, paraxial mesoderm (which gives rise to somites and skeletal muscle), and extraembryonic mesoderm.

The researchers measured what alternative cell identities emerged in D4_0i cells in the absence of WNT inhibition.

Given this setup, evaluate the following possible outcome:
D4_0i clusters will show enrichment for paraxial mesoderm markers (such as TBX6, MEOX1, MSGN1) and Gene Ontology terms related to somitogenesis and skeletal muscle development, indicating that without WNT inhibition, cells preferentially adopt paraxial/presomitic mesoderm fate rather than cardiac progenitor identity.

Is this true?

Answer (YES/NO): NO